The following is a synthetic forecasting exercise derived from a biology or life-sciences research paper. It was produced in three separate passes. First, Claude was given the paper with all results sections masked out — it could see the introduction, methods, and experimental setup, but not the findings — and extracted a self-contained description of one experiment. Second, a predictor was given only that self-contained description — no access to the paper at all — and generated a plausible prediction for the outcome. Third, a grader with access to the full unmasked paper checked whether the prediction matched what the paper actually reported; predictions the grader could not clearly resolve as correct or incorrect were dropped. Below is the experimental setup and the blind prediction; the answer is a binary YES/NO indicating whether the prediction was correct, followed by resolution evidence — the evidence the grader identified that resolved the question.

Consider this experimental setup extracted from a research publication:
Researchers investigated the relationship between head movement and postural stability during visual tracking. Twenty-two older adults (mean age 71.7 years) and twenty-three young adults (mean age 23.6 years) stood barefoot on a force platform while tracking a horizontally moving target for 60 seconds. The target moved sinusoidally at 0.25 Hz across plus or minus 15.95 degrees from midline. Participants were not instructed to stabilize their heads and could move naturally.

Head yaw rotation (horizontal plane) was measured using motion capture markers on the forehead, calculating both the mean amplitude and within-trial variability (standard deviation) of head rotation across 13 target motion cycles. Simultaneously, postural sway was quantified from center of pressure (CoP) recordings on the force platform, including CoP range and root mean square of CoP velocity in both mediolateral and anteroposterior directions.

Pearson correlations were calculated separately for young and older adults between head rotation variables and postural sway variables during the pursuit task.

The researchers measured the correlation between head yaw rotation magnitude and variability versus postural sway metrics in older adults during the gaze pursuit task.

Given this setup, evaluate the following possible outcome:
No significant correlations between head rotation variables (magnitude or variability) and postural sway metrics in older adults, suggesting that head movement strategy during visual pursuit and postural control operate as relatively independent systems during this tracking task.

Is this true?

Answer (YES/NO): YES